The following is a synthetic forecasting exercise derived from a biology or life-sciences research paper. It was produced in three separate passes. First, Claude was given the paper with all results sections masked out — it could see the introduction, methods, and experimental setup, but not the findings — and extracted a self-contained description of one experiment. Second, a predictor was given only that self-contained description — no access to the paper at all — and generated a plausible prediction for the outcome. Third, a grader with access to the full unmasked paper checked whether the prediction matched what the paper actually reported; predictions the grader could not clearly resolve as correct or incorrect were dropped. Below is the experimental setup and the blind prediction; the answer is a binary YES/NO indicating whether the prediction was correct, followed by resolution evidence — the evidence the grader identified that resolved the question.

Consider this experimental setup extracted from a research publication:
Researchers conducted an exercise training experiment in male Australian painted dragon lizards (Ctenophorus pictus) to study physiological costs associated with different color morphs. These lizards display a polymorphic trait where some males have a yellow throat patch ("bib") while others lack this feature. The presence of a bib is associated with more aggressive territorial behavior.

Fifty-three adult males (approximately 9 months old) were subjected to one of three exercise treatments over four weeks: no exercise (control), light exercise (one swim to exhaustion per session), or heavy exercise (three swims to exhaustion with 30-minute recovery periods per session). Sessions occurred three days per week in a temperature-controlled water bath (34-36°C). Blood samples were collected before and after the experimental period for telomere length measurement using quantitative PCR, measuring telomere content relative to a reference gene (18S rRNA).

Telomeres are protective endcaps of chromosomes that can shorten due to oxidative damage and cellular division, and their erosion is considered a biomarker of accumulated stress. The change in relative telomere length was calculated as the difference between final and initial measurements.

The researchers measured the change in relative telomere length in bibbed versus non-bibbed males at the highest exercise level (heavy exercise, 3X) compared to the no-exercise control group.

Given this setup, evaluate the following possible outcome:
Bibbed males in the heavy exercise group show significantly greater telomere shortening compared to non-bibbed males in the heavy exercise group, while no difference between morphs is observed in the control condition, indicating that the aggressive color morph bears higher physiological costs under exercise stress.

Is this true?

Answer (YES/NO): NO